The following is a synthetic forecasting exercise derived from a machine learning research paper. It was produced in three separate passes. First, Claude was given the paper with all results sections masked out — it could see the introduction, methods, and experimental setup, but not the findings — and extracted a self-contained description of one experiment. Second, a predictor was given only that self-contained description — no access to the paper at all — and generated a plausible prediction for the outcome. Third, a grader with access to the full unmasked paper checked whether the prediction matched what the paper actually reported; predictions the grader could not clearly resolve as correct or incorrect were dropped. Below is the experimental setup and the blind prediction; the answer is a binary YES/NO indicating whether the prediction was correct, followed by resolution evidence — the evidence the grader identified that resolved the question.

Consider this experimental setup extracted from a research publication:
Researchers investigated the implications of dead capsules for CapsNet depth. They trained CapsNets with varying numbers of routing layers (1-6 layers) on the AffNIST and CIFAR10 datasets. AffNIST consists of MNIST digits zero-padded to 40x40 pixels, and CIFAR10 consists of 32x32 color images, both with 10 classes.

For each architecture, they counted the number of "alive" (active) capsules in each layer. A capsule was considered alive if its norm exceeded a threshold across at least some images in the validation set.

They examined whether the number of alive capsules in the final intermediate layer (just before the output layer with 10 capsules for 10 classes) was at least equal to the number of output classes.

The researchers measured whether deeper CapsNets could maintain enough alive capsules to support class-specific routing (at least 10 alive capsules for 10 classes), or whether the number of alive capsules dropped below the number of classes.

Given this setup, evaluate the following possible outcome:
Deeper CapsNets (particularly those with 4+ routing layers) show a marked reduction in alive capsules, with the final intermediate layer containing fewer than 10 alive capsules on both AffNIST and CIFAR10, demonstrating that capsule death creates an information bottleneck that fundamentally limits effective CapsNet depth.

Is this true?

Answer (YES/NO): YES